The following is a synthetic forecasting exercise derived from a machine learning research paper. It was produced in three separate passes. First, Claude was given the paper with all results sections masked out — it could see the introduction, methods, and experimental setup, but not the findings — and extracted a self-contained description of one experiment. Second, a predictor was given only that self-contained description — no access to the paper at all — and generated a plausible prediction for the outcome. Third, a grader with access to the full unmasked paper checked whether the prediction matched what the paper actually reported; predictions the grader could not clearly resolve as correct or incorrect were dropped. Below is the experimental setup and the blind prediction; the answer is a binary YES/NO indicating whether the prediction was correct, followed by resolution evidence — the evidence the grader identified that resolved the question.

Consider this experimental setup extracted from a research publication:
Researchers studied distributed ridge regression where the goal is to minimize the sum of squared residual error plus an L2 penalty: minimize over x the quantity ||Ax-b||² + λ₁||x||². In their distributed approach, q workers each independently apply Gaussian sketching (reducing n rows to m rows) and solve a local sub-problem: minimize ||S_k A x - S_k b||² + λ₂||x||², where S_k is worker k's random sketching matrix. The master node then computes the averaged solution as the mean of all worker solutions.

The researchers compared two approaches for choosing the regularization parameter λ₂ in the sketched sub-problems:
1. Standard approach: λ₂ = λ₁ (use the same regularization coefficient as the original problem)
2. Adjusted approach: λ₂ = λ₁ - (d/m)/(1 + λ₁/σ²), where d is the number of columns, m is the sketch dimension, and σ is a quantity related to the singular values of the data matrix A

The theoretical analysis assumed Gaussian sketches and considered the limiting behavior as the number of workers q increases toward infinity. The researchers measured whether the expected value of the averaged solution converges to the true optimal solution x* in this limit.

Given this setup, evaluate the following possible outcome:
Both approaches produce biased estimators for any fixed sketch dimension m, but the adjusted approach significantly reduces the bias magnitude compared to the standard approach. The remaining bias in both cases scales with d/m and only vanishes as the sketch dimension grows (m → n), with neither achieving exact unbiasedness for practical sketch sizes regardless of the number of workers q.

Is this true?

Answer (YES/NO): NO